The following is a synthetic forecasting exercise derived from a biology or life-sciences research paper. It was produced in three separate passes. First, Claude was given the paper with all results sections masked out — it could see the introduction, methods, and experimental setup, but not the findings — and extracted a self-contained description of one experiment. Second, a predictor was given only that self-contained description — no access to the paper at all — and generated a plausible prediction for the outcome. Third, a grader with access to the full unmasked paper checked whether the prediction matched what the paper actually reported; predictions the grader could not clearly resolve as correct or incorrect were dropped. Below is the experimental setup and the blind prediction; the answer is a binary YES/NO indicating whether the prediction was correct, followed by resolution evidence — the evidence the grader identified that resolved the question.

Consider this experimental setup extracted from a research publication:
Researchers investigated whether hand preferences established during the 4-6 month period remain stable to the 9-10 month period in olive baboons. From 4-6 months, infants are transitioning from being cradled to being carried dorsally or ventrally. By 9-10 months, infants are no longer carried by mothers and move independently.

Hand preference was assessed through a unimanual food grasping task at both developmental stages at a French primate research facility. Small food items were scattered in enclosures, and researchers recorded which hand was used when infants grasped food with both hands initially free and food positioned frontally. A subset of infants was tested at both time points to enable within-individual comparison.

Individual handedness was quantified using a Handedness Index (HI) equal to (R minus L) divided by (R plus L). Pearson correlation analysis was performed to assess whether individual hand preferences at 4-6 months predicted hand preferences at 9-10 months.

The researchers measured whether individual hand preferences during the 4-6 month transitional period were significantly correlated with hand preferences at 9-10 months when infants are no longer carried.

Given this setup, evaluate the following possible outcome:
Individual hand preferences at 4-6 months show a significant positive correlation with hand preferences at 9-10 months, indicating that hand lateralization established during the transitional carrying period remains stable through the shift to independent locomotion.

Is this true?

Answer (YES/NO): NO